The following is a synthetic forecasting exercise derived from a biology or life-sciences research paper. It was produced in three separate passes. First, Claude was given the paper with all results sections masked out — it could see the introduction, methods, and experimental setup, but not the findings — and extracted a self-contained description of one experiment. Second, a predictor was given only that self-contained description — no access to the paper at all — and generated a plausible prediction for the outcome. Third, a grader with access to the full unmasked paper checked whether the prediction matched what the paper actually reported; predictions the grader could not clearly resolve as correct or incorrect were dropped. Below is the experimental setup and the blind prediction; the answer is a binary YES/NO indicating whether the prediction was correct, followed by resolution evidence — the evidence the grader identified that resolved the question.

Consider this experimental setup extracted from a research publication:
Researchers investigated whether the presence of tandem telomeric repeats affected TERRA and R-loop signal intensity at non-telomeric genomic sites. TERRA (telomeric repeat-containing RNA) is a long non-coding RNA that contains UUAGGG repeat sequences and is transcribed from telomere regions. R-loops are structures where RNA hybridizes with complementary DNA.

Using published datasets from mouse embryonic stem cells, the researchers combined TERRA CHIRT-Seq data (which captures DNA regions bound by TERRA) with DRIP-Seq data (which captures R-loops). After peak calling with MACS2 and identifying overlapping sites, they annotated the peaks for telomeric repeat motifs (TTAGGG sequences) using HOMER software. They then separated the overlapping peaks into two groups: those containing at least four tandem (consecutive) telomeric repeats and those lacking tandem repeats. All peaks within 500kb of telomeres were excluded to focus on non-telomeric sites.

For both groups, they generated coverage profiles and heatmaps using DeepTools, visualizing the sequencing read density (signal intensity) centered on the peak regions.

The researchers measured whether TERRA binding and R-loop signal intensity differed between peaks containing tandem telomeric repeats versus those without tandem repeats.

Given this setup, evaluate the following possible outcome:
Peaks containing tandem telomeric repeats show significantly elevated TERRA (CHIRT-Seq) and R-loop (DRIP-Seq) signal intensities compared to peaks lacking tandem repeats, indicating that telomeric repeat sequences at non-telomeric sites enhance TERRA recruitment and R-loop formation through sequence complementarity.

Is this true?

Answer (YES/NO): YES